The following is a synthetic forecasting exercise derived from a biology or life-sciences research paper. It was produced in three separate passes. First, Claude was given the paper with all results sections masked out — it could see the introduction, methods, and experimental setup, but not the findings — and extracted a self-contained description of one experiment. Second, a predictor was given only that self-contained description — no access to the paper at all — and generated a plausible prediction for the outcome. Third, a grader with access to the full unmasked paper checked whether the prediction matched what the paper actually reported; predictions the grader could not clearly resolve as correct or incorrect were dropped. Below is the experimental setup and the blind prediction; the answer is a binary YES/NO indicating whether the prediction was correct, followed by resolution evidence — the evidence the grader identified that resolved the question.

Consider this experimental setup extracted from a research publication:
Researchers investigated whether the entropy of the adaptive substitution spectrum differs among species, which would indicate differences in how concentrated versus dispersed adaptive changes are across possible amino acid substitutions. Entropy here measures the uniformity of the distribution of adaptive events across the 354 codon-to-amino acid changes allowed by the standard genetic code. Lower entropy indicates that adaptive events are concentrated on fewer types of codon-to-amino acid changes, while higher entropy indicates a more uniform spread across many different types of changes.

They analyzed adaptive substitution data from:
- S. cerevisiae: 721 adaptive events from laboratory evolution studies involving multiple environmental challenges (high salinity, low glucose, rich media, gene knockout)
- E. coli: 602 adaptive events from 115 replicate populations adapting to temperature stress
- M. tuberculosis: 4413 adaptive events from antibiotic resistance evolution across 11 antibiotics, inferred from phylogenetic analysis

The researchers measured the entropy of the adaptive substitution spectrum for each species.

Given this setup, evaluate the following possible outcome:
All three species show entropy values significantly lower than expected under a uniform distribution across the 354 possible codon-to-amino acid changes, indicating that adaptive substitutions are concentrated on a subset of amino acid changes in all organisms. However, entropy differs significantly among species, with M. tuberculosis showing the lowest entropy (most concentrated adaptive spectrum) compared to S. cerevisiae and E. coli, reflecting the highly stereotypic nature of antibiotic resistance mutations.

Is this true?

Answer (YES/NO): YES